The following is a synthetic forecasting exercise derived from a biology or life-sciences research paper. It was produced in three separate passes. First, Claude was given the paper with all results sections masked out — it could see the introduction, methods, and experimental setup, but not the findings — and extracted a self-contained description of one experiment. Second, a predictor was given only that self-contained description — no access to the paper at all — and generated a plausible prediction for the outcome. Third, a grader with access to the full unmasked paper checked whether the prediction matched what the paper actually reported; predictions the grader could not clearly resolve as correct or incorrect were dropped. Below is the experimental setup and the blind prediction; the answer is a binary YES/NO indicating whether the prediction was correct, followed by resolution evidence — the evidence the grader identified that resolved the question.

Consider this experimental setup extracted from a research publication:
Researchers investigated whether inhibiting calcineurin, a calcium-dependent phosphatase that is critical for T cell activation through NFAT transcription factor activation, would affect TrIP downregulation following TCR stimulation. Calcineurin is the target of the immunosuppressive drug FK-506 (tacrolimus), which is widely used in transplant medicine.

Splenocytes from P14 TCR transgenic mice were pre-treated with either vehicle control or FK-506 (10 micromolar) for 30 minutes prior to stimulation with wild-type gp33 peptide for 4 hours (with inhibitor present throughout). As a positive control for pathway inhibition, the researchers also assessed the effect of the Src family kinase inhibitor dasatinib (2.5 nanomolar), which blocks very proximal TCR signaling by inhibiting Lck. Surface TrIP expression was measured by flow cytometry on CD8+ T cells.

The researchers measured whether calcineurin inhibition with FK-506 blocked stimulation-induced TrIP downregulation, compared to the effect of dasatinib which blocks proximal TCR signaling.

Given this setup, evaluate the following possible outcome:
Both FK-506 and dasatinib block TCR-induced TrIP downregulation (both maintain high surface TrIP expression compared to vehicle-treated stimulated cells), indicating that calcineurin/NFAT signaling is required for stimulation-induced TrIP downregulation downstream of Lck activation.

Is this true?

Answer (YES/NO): NO